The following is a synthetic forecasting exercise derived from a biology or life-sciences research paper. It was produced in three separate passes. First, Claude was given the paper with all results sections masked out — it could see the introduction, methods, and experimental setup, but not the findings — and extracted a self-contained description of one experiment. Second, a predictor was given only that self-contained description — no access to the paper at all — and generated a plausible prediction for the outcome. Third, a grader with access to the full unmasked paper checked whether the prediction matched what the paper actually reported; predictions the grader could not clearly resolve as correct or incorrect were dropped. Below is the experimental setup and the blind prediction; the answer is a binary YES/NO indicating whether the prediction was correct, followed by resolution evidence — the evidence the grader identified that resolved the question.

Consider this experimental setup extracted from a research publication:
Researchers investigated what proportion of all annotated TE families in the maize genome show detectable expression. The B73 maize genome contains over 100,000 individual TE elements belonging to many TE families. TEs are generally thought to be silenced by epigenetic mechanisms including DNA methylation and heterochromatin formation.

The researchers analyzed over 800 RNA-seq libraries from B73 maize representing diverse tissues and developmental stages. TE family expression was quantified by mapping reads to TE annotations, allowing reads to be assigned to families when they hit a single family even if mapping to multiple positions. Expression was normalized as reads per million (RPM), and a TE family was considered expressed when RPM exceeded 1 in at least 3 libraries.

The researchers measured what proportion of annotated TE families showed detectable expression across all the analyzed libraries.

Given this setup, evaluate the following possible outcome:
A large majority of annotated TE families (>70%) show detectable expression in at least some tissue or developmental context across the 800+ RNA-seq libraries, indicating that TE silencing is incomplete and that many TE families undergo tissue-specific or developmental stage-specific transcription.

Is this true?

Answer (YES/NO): NO